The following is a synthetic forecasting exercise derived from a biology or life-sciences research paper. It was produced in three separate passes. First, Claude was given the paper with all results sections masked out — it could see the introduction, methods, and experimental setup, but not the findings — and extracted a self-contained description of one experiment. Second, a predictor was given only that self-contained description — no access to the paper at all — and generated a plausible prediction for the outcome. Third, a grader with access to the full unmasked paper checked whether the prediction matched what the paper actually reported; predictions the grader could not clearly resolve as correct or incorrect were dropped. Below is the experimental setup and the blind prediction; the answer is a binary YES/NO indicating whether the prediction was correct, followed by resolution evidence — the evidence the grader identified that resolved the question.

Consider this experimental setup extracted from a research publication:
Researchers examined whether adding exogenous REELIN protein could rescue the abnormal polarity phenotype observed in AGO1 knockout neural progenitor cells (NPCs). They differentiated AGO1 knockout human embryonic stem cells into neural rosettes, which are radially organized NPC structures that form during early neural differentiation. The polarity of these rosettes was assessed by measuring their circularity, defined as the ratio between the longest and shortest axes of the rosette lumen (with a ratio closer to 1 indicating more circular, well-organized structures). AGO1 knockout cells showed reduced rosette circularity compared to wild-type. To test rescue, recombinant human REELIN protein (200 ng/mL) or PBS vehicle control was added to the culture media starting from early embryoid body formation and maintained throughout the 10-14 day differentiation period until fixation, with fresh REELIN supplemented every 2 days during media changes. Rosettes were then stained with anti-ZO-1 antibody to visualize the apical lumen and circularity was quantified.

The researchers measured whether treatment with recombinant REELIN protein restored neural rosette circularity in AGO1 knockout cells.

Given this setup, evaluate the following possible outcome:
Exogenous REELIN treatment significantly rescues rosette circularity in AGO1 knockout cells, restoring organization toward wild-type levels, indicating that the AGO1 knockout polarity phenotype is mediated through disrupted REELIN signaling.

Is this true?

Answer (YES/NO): YES